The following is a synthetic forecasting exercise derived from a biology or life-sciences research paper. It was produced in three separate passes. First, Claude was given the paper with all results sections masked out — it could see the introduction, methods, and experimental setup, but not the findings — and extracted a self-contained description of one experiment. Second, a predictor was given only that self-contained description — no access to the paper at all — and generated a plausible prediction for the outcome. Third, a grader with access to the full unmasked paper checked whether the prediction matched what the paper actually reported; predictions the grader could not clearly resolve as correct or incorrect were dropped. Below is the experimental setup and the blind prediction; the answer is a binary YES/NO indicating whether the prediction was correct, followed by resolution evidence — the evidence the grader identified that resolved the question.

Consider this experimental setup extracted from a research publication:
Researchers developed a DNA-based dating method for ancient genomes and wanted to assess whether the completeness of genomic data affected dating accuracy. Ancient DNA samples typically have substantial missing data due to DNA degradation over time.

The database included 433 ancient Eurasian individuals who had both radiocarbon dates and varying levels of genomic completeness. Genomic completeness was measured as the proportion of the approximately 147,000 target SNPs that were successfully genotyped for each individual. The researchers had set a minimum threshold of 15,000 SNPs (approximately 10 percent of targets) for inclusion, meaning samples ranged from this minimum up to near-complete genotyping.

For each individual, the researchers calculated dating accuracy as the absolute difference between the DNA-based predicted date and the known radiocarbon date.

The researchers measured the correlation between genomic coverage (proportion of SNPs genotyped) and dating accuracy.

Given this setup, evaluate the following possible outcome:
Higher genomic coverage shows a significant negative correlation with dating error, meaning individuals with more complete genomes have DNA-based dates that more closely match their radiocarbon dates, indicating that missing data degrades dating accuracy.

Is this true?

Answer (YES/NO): NO